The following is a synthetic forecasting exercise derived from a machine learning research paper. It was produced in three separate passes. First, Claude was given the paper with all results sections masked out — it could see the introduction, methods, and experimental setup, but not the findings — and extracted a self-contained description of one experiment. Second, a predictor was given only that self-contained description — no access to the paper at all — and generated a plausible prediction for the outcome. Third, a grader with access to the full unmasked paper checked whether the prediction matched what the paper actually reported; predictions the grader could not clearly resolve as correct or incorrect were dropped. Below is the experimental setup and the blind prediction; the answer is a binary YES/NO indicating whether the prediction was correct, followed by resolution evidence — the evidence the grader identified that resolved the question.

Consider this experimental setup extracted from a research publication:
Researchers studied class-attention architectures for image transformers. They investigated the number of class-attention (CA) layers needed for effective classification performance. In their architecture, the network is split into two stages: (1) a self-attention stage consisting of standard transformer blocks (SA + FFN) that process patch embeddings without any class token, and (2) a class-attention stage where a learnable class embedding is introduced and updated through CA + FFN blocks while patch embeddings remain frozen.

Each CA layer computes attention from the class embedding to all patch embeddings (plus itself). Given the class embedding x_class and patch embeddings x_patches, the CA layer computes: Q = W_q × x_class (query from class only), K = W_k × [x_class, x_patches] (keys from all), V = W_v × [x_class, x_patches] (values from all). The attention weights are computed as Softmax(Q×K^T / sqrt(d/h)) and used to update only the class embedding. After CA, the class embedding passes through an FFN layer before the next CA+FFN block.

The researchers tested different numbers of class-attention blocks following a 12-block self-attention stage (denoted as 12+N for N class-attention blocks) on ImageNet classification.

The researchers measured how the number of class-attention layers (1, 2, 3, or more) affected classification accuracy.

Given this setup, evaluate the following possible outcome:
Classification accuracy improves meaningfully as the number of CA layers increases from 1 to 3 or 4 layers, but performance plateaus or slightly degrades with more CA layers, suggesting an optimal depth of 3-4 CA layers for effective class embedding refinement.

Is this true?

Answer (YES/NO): NO